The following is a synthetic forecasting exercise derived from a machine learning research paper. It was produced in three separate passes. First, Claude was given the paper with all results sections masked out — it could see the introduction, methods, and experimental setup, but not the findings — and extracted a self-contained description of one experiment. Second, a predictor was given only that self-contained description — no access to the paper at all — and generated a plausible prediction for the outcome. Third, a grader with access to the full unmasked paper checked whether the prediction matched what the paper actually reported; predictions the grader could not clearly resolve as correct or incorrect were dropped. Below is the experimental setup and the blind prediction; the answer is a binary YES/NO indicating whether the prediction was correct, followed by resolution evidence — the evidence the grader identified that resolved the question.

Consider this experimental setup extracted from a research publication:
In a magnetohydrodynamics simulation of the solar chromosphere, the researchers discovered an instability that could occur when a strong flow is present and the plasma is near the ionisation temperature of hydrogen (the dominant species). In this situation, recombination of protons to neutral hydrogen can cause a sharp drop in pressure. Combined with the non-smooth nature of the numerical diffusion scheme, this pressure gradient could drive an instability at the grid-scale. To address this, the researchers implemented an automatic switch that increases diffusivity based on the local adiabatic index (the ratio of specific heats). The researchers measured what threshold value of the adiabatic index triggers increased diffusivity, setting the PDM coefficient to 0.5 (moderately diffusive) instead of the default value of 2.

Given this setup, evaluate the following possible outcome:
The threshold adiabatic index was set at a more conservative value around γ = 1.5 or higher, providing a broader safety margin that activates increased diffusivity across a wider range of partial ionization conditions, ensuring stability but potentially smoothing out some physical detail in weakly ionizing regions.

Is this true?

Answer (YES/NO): NO